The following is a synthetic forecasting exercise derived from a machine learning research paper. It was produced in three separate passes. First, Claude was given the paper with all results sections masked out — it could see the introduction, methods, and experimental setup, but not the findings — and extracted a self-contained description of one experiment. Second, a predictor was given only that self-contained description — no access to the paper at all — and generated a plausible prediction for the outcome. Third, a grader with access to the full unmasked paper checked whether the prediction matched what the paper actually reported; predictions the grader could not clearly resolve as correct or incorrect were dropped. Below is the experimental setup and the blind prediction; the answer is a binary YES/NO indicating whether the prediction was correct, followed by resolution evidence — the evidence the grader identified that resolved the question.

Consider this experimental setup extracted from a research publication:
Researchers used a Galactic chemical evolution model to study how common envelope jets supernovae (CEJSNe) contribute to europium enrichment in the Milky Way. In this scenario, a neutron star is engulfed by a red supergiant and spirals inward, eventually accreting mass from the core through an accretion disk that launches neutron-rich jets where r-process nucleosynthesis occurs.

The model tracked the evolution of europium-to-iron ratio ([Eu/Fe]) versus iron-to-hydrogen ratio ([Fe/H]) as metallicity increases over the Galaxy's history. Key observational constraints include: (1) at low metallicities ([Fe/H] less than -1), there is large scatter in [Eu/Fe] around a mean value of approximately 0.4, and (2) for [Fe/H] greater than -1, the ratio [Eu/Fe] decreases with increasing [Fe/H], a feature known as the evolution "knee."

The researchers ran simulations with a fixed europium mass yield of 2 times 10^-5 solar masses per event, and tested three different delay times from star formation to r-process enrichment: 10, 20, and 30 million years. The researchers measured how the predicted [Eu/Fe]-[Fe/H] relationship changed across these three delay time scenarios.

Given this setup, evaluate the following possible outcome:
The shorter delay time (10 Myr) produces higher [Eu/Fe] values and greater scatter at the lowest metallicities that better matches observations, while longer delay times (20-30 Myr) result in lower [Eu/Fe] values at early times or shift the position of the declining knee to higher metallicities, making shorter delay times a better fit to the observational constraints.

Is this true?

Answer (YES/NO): NO